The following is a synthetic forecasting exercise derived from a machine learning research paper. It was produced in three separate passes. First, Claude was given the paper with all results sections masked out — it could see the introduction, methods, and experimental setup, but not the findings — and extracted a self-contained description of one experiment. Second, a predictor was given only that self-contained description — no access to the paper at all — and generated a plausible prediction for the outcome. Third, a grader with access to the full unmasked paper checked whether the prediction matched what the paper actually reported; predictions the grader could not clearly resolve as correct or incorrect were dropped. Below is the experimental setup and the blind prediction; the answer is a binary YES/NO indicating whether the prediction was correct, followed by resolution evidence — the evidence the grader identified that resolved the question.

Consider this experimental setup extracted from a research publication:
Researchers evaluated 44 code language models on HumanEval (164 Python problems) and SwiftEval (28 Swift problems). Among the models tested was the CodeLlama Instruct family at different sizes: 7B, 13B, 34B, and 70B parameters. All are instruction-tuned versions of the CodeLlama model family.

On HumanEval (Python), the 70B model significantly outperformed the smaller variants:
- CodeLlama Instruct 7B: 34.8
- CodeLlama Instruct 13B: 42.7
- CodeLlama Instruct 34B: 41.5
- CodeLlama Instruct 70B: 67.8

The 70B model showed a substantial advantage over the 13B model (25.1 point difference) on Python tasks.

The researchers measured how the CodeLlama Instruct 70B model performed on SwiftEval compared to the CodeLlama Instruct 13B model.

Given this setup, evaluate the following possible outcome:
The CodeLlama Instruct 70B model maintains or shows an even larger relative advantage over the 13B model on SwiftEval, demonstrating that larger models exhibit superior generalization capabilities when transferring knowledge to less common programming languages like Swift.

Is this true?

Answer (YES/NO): NO